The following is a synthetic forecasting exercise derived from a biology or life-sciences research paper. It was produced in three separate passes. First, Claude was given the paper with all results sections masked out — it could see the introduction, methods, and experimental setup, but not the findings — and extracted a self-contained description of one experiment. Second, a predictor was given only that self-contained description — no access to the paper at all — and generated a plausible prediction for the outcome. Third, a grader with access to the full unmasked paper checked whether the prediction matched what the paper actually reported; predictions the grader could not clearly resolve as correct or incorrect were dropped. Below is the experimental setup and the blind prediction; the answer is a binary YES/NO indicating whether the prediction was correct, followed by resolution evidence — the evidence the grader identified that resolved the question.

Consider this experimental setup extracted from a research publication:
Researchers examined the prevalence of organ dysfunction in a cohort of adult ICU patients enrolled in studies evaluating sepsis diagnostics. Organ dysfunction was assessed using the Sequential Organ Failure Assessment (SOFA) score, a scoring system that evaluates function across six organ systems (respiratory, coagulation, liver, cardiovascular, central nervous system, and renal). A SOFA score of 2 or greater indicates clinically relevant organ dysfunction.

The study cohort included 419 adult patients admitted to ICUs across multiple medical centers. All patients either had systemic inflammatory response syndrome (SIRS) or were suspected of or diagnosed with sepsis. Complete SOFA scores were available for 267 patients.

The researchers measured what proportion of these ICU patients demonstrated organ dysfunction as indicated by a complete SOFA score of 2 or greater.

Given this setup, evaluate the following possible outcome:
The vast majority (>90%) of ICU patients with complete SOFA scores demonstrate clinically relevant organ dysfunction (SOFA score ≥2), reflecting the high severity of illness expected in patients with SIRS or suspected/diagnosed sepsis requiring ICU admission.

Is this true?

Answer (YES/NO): YES